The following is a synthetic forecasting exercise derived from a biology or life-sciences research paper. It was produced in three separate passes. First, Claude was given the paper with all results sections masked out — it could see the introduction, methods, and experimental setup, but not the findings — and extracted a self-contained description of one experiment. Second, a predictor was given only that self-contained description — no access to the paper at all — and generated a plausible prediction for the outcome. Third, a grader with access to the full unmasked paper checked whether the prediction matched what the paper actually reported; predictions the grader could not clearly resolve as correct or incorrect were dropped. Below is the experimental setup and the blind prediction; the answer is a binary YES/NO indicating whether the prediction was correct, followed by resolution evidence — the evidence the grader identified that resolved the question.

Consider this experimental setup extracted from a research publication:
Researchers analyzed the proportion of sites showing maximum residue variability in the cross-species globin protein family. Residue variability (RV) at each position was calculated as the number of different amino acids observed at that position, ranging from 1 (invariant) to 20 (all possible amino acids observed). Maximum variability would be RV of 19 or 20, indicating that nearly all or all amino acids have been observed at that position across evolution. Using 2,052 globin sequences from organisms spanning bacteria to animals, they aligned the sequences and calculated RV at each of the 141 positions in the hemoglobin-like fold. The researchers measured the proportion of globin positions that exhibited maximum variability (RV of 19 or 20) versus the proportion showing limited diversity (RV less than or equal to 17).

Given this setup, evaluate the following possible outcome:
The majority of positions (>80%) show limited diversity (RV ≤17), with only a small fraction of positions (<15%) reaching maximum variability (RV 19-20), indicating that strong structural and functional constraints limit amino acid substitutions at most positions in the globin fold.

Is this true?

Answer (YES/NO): NO